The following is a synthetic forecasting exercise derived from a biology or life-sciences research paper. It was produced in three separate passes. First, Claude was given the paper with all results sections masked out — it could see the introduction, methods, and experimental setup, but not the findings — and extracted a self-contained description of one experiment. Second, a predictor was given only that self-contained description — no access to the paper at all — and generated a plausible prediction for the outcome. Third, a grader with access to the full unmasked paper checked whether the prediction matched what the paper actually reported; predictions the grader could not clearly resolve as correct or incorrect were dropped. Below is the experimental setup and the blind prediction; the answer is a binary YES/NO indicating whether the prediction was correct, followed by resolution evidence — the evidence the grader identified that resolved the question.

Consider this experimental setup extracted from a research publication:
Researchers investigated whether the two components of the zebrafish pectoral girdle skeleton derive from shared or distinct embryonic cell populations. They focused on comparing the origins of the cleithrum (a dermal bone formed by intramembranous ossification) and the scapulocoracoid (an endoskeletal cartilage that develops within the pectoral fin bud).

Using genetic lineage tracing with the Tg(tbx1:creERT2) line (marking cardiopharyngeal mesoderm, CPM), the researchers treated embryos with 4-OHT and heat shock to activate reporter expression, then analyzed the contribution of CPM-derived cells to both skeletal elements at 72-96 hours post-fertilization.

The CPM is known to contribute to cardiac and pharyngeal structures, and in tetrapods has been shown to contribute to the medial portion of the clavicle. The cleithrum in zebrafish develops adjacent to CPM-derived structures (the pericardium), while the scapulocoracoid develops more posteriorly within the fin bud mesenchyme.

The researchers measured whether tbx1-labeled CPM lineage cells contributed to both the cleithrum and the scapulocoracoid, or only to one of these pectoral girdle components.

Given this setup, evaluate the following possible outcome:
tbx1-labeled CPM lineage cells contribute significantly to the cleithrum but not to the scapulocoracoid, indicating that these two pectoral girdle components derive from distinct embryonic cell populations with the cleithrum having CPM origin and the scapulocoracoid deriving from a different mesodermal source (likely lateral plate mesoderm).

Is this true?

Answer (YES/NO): NO